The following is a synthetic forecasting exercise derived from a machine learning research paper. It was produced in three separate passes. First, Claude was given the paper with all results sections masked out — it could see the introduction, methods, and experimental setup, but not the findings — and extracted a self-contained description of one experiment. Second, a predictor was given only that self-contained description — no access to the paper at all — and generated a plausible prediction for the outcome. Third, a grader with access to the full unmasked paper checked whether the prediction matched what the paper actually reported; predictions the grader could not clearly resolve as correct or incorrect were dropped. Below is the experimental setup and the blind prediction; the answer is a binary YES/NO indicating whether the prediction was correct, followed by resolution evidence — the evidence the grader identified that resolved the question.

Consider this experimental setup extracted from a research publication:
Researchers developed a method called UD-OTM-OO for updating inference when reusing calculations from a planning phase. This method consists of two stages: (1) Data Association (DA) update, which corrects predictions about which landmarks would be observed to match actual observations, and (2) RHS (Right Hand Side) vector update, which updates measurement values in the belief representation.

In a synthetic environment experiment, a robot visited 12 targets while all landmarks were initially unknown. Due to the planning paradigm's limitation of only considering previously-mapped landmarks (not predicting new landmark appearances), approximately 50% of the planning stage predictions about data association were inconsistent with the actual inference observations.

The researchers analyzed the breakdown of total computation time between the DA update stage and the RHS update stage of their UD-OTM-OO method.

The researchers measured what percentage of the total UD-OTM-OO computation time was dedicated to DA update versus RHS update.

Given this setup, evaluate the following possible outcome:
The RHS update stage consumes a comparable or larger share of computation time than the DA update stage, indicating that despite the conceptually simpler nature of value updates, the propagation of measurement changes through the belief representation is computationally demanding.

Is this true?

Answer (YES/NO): NO